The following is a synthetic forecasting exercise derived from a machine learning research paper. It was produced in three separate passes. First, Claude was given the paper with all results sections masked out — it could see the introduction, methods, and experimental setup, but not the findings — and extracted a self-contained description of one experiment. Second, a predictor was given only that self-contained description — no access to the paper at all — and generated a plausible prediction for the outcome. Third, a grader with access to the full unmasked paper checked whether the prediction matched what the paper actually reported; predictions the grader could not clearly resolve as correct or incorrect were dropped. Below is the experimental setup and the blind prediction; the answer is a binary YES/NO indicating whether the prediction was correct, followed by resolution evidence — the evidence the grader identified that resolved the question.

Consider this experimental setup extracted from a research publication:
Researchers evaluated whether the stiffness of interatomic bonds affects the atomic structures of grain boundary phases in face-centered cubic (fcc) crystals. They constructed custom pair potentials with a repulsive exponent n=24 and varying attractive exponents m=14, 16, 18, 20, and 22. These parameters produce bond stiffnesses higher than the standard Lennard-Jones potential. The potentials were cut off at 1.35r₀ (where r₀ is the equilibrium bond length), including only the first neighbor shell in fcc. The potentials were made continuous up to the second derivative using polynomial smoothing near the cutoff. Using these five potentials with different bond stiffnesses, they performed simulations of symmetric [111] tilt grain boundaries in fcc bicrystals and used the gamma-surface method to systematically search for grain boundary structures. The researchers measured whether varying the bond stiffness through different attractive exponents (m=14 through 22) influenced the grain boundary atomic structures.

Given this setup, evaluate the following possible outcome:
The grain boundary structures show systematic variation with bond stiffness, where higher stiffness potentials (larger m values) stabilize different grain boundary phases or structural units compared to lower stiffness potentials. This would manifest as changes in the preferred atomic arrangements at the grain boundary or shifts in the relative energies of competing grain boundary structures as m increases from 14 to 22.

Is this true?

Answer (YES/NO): NO